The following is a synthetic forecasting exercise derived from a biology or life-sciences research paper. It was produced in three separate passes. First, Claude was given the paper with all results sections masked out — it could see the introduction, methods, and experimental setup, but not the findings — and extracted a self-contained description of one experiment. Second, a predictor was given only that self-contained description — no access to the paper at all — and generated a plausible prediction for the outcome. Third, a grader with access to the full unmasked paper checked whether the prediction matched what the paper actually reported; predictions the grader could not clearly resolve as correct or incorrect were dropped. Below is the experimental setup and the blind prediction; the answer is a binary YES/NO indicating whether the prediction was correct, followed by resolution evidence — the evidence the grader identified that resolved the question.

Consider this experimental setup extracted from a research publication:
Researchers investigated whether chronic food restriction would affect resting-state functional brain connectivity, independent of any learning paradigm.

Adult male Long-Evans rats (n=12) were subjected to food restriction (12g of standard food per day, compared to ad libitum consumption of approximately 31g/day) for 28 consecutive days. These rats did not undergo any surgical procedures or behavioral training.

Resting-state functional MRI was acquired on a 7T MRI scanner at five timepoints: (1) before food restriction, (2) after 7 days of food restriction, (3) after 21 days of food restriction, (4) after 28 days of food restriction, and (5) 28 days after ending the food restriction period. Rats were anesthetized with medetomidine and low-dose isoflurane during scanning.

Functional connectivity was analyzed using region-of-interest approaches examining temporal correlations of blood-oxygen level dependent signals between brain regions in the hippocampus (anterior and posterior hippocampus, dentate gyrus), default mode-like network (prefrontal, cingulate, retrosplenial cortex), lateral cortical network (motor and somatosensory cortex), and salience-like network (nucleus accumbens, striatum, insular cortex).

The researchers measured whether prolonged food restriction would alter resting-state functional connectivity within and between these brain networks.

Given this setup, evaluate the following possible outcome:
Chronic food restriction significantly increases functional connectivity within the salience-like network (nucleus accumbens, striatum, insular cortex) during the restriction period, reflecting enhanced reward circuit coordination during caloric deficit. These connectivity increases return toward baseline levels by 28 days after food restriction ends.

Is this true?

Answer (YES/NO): NO